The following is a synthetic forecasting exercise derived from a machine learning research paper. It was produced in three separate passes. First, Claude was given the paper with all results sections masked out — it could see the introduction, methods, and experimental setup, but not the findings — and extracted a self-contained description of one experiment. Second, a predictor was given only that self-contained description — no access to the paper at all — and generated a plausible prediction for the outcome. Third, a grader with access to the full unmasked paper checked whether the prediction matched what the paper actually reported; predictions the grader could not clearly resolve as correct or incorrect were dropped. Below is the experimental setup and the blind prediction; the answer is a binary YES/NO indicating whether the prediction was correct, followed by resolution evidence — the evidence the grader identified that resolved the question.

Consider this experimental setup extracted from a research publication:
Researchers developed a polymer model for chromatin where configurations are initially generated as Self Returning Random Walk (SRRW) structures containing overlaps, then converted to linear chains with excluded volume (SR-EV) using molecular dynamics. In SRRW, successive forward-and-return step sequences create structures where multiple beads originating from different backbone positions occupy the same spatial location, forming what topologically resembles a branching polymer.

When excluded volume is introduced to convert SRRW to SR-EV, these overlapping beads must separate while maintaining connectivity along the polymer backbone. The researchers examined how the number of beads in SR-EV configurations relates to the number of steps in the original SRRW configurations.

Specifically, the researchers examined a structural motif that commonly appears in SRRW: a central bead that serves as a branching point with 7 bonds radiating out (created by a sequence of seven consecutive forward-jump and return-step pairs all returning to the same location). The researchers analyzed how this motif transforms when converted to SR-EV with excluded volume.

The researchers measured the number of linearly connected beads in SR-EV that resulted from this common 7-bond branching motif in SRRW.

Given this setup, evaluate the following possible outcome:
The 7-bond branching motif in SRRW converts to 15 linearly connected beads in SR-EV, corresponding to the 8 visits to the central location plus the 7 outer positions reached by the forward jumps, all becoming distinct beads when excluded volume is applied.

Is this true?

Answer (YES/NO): YES